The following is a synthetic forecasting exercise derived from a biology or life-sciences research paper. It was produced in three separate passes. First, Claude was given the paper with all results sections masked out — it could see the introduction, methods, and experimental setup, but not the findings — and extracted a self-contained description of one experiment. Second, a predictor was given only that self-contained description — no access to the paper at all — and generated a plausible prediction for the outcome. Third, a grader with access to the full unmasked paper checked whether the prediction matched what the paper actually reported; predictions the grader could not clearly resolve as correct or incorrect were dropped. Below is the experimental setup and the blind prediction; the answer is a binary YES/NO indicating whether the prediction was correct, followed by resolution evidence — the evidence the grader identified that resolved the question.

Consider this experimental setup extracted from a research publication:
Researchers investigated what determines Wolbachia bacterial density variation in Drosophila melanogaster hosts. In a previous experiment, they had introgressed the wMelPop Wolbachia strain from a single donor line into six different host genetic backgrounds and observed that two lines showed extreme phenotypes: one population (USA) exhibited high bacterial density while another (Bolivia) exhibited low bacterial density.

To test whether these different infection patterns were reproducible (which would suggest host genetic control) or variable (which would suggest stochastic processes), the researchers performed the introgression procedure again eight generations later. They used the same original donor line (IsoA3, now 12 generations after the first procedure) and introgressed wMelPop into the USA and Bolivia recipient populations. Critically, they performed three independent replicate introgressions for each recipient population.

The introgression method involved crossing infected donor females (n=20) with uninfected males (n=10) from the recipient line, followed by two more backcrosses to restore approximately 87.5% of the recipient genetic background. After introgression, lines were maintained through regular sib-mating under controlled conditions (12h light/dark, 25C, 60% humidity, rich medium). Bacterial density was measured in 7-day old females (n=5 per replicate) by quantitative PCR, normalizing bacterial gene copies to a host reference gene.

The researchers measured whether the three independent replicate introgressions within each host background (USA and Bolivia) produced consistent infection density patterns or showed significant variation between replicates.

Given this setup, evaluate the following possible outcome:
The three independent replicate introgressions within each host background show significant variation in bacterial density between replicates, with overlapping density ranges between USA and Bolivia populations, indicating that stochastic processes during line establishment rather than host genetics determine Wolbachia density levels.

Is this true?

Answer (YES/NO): NO